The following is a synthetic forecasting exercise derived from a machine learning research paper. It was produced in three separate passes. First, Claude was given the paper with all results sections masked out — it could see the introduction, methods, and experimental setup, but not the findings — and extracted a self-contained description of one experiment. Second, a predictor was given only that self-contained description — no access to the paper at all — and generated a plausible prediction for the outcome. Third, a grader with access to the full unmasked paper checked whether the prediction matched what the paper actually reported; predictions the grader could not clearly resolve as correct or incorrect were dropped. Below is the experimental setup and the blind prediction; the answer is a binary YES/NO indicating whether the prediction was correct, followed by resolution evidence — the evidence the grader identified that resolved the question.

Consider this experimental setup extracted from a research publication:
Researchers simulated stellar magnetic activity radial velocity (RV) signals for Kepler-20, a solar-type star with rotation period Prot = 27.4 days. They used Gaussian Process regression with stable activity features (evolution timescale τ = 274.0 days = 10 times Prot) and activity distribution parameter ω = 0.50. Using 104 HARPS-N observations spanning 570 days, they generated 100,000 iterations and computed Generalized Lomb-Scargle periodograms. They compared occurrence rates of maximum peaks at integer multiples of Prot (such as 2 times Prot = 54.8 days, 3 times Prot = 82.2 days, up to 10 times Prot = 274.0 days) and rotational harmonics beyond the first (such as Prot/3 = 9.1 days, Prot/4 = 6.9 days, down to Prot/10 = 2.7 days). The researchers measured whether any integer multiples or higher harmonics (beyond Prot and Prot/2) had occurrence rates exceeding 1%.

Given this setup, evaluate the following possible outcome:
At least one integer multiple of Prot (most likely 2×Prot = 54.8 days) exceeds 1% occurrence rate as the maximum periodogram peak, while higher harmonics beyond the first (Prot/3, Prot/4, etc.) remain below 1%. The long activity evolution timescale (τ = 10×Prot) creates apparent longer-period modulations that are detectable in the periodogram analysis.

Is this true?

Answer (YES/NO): NO